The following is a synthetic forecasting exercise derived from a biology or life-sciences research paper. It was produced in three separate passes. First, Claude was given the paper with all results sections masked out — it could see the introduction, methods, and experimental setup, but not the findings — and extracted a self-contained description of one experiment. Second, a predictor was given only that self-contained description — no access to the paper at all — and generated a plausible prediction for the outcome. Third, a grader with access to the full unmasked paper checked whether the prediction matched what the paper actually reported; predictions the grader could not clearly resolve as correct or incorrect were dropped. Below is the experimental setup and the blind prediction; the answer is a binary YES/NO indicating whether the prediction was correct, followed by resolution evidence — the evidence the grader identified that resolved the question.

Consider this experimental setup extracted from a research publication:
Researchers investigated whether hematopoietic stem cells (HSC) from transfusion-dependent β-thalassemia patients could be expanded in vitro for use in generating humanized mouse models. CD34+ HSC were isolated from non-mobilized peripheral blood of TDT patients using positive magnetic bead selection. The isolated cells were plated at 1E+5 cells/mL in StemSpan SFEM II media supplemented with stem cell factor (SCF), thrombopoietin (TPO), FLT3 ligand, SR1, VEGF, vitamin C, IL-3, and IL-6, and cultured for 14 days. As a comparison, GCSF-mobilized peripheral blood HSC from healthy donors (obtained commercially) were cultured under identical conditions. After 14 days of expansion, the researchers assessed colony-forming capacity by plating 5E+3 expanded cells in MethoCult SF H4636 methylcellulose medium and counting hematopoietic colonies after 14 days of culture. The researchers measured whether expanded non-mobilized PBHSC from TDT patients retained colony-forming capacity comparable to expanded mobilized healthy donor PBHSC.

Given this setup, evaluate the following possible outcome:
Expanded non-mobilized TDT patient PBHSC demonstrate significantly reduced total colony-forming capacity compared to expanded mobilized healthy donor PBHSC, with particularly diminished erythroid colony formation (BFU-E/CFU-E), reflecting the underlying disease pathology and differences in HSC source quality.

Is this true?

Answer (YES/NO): NO